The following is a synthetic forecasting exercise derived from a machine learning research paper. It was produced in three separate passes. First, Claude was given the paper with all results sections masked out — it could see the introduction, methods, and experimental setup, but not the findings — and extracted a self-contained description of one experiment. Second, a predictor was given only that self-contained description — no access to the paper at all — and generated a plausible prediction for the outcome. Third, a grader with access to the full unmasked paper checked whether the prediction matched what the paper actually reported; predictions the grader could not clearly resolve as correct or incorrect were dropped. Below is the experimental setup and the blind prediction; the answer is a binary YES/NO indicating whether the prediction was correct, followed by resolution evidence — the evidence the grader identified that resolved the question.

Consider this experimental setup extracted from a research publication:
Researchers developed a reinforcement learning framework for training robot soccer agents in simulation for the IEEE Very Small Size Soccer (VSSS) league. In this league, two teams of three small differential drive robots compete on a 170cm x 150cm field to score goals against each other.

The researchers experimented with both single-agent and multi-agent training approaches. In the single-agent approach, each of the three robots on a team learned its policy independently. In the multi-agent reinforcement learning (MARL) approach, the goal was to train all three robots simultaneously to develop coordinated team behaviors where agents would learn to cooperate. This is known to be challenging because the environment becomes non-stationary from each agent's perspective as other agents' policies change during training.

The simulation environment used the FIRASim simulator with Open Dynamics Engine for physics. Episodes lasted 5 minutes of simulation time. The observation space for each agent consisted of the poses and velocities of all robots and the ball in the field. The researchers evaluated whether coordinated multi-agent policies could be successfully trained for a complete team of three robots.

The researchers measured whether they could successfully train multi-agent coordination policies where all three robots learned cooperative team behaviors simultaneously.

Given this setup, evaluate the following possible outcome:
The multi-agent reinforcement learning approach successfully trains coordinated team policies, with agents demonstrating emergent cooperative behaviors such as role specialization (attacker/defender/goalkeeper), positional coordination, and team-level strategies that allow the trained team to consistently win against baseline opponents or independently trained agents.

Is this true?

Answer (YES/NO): NO